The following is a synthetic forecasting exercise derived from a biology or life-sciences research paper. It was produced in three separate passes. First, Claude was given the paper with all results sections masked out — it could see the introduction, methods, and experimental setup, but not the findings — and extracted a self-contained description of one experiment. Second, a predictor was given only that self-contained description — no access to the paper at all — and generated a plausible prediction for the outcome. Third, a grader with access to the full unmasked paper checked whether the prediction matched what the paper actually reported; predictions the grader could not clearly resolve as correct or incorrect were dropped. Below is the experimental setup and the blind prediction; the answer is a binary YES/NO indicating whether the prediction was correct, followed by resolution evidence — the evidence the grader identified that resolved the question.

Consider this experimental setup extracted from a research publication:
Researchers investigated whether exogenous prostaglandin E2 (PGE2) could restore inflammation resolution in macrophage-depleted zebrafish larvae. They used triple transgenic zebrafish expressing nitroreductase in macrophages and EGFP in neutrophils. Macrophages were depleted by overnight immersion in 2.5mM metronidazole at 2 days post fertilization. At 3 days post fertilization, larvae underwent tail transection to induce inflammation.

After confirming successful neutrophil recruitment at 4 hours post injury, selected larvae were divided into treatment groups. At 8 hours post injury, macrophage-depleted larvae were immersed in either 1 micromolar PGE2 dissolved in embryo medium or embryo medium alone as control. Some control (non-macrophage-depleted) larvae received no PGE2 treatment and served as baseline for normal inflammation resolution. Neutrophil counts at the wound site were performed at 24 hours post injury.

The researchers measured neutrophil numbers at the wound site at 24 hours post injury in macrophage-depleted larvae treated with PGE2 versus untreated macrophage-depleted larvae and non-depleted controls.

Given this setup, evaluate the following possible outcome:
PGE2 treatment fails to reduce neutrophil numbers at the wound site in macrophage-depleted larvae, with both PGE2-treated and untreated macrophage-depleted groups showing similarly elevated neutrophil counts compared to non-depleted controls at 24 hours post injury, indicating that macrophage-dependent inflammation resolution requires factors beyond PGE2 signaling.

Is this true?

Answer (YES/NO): NO